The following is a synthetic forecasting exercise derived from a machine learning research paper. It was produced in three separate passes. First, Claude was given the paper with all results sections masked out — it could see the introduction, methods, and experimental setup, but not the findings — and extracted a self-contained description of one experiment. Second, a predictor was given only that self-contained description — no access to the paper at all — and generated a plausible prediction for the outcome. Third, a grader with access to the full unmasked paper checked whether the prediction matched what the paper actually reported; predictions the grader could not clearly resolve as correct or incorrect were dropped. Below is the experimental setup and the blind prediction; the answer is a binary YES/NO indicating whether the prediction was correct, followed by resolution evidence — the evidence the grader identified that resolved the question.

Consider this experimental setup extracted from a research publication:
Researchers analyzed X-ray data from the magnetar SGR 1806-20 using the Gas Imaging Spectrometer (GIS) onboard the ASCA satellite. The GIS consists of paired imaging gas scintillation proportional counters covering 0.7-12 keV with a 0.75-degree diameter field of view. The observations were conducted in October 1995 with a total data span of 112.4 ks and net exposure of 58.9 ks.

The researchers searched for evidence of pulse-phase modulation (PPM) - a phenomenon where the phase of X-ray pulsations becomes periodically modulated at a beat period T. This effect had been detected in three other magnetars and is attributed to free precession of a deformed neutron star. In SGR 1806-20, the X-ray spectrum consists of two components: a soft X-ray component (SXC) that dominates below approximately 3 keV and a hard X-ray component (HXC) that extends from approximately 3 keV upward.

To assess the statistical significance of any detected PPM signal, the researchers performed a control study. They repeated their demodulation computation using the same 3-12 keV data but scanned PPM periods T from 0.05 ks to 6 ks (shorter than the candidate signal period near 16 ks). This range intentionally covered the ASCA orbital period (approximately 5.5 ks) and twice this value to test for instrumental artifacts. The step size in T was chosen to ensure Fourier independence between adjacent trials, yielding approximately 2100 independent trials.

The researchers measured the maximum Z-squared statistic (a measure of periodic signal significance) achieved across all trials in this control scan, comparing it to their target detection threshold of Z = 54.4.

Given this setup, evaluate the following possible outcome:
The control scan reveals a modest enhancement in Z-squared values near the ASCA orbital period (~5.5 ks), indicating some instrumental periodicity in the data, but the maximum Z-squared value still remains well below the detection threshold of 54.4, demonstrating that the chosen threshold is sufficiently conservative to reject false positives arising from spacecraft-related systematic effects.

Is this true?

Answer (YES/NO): NO